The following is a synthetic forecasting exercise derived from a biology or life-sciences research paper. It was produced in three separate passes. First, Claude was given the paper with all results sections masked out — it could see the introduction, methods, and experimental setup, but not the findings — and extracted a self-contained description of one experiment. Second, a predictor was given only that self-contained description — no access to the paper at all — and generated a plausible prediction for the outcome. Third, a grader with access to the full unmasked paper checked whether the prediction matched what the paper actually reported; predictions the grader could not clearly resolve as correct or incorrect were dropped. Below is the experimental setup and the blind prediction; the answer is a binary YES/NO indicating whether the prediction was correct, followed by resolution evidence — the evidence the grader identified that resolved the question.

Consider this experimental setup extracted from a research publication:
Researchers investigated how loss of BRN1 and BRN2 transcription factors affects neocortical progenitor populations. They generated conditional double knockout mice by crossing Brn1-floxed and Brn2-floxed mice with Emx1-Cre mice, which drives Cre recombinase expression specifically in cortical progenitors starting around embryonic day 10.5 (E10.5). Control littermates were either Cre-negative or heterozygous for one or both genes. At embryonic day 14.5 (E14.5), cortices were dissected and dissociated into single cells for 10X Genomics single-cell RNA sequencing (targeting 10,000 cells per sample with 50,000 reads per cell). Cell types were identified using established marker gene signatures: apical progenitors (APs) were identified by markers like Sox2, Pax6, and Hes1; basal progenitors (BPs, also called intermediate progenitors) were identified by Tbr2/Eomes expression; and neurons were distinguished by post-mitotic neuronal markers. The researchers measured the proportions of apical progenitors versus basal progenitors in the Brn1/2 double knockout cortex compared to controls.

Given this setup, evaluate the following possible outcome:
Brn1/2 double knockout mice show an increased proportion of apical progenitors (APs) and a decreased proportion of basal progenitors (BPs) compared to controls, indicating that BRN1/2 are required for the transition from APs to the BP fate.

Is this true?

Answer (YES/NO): NO